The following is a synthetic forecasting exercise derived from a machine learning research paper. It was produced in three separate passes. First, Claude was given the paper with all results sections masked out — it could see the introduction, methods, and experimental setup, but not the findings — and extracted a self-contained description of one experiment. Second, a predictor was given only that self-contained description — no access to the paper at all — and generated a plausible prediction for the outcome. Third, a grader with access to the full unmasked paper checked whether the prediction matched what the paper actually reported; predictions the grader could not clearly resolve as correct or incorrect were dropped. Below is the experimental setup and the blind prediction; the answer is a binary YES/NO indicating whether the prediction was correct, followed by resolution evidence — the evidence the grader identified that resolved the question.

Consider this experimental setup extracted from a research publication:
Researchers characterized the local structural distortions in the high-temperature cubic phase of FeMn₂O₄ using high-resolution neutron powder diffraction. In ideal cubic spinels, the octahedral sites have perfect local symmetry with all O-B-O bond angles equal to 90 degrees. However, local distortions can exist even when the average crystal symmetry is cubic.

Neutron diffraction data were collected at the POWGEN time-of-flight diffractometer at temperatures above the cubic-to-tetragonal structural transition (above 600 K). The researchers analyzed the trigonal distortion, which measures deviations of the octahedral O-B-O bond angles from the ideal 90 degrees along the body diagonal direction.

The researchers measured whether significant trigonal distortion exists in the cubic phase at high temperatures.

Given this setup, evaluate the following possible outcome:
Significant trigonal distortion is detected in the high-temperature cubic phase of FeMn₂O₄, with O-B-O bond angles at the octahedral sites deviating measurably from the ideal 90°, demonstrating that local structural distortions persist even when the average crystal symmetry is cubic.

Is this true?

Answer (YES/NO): YES